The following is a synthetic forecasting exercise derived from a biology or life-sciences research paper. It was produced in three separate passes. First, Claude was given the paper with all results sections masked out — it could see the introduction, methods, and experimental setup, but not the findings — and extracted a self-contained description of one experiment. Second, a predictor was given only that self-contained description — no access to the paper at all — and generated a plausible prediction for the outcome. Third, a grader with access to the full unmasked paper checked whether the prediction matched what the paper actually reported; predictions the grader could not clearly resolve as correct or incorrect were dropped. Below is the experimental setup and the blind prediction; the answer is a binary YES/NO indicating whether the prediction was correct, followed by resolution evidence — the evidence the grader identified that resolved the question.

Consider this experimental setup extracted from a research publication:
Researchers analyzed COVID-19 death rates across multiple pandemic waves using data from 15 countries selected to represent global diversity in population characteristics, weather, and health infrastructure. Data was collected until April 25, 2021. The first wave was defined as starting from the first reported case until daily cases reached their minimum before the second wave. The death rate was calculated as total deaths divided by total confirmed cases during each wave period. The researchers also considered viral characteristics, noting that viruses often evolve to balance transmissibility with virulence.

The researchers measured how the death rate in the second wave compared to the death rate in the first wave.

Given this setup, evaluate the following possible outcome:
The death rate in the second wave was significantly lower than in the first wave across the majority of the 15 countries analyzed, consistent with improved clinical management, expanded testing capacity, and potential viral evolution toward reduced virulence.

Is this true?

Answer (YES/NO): NO